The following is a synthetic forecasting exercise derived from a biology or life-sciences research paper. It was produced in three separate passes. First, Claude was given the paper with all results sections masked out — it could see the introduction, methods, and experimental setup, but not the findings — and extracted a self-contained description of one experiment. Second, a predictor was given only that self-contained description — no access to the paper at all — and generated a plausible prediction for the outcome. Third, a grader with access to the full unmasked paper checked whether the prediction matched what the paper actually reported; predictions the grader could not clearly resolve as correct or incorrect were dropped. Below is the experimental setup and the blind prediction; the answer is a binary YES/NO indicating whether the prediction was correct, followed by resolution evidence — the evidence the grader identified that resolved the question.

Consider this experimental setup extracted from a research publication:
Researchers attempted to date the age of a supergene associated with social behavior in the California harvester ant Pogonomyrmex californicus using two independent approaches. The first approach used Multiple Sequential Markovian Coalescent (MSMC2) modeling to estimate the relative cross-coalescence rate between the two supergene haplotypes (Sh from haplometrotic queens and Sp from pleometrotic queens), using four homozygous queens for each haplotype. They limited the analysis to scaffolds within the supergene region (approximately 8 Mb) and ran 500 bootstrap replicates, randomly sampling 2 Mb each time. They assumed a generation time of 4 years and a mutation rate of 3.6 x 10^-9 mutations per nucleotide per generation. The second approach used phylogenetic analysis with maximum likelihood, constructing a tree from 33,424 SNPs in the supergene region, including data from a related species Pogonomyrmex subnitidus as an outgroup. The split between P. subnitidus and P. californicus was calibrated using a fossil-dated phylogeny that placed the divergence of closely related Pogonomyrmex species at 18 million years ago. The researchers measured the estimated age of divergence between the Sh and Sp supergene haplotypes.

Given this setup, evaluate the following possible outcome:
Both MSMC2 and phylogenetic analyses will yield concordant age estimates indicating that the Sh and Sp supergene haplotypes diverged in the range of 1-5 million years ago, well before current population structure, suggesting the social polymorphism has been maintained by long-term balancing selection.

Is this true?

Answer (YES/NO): NO